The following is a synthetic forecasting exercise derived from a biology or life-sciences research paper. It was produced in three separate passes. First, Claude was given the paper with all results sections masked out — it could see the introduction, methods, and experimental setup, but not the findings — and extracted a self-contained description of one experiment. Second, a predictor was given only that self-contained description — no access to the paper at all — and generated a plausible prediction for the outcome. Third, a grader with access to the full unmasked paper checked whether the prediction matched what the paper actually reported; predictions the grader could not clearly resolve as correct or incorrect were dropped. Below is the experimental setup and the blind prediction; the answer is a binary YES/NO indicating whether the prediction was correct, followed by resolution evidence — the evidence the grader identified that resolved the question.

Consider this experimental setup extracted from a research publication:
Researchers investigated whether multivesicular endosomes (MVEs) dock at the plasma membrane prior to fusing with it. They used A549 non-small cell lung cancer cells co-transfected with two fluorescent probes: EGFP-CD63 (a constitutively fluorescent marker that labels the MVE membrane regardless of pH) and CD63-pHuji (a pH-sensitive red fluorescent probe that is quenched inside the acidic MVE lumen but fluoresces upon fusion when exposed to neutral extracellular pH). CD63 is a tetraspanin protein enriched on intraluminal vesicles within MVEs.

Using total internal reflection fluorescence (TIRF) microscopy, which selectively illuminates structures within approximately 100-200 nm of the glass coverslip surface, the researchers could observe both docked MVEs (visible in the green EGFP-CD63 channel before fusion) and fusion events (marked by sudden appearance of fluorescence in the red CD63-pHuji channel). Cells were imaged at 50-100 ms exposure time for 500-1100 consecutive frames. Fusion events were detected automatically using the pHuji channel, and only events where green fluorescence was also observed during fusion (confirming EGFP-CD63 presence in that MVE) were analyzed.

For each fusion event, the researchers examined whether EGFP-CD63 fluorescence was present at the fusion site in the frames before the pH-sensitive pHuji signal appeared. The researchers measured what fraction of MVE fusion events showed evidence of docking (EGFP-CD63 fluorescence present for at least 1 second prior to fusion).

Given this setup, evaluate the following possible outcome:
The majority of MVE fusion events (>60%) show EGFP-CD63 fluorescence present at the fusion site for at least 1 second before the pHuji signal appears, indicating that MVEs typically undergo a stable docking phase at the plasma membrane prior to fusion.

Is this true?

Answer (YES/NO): YES